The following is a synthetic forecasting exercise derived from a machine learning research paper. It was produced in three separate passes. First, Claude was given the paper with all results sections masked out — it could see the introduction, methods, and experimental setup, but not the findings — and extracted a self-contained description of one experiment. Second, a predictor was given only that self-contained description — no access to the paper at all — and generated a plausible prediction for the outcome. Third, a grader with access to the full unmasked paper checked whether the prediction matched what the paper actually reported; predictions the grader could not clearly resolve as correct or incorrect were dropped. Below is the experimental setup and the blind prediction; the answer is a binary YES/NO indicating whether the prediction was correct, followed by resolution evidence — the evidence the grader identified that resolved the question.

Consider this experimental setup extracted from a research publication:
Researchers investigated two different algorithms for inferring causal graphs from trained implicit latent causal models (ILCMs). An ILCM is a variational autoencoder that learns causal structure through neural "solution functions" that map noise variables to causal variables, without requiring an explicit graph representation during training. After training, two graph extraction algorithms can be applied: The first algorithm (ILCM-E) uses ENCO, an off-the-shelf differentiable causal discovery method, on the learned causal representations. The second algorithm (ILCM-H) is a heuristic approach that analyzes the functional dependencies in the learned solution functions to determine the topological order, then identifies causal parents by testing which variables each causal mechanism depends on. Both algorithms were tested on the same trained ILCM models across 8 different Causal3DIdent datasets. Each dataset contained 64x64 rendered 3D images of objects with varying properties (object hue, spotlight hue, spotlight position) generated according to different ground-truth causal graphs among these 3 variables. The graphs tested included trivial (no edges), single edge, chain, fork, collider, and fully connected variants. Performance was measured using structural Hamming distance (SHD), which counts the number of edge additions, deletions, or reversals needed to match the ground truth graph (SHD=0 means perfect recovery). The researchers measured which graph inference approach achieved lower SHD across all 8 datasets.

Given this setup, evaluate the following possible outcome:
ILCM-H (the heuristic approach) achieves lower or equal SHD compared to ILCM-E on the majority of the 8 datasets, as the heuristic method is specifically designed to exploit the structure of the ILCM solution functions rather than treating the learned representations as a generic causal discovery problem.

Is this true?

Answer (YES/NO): YES